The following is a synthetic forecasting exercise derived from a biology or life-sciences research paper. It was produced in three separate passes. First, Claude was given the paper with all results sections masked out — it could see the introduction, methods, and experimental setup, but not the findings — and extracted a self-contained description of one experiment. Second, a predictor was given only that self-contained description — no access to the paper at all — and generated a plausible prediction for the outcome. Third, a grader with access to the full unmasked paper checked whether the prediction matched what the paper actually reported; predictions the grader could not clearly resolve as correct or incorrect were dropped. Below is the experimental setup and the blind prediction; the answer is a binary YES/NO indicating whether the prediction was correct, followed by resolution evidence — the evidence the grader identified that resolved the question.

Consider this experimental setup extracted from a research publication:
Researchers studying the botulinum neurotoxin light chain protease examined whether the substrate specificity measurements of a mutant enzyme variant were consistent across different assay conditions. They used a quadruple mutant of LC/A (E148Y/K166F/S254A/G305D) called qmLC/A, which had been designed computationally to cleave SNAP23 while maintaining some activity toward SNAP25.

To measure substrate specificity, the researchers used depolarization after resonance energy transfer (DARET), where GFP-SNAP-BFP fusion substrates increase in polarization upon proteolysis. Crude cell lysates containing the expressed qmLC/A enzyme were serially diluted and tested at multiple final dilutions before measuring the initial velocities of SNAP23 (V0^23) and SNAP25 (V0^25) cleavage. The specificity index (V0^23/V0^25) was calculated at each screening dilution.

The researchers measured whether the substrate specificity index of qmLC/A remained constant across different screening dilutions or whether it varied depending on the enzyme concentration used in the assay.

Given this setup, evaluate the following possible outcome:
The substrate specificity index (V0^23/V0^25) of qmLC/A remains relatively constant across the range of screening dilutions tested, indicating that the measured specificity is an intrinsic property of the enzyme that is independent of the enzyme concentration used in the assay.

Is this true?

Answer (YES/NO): NO